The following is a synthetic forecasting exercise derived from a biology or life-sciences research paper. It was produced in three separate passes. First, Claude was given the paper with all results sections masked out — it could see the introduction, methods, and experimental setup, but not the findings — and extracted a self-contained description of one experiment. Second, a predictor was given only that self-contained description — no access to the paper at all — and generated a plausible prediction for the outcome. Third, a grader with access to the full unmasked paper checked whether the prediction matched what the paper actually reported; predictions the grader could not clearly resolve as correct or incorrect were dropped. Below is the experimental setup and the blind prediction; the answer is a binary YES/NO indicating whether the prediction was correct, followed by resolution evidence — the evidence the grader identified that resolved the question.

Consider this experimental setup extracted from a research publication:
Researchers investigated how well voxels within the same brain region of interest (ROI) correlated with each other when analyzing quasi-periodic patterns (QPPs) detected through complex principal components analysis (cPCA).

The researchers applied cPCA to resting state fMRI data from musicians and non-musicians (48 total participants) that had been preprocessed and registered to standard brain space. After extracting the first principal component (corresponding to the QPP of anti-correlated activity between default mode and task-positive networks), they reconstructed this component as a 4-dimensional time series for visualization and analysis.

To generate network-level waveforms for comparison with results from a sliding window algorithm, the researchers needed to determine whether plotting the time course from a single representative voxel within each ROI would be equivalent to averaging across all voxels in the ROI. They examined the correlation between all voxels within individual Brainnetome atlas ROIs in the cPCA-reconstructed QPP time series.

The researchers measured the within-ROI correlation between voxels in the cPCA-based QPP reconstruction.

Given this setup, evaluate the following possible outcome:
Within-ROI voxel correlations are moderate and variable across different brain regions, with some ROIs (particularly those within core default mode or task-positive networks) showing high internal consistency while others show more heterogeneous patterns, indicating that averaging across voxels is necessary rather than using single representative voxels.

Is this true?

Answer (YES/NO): NO